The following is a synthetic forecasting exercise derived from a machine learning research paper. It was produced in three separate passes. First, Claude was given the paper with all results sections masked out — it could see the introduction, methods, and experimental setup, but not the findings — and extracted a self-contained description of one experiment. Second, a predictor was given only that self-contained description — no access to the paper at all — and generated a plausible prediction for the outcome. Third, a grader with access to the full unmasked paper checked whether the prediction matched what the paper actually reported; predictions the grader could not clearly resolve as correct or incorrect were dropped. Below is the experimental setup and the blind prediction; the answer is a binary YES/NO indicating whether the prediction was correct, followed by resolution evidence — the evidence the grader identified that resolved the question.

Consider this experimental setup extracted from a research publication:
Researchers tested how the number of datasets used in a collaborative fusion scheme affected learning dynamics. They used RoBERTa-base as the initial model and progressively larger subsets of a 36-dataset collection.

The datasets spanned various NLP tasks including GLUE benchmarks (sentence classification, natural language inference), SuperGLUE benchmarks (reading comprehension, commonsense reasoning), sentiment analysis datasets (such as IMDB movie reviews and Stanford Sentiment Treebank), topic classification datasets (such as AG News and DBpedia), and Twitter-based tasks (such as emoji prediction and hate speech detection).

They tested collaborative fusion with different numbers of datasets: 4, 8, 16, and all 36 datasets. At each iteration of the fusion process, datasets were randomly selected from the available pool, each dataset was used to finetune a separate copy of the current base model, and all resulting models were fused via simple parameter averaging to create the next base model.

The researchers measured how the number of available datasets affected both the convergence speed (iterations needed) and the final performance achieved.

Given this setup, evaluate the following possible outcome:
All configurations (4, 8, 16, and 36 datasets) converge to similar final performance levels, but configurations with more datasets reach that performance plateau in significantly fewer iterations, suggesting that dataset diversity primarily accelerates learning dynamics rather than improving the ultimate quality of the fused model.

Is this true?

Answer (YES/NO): NO